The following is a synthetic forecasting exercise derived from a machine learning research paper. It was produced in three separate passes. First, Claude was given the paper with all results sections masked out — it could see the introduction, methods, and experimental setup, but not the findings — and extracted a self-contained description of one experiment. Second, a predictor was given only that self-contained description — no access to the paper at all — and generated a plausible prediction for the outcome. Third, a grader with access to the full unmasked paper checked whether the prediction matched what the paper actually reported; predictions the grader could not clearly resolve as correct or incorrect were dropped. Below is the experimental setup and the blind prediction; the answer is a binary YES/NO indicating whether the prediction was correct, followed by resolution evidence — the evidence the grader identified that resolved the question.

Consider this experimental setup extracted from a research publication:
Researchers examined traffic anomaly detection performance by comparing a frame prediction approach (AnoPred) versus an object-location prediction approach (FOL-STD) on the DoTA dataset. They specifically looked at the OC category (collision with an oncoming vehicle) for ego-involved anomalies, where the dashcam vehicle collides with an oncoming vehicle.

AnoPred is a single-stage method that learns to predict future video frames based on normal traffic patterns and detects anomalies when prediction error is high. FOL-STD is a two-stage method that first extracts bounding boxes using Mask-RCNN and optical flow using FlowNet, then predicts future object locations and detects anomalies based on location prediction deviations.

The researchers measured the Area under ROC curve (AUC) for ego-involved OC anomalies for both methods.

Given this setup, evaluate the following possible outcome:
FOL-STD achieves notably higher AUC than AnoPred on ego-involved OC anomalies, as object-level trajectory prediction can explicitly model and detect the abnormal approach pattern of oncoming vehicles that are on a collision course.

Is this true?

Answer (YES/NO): NO